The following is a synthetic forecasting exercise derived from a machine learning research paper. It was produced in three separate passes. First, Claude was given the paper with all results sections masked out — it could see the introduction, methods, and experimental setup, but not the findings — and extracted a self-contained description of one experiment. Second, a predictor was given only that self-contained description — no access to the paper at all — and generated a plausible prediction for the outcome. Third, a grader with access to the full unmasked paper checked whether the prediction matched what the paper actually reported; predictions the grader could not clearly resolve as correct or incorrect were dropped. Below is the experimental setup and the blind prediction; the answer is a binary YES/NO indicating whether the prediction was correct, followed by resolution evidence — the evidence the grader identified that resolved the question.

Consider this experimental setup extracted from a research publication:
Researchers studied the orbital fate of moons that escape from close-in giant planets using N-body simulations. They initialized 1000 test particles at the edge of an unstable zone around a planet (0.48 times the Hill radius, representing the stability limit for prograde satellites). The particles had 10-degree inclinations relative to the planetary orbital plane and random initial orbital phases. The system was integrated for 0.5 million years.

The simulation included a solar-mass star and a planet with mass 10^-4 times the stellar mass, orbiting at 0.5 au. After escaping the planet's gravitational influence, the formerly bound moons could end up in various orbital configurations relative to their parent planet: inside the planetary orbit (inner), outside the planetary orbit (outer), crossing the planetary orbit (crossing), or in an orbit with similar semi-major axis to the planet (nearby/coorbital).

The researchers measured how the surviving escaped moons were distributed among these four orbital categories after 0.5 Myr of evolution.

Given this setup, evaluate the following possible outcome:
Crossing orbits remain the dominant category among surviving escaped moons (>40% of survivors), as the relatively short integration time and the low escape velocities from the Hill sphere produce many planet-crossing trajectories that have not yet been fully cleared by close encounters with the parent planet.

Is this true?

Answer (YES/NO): NO